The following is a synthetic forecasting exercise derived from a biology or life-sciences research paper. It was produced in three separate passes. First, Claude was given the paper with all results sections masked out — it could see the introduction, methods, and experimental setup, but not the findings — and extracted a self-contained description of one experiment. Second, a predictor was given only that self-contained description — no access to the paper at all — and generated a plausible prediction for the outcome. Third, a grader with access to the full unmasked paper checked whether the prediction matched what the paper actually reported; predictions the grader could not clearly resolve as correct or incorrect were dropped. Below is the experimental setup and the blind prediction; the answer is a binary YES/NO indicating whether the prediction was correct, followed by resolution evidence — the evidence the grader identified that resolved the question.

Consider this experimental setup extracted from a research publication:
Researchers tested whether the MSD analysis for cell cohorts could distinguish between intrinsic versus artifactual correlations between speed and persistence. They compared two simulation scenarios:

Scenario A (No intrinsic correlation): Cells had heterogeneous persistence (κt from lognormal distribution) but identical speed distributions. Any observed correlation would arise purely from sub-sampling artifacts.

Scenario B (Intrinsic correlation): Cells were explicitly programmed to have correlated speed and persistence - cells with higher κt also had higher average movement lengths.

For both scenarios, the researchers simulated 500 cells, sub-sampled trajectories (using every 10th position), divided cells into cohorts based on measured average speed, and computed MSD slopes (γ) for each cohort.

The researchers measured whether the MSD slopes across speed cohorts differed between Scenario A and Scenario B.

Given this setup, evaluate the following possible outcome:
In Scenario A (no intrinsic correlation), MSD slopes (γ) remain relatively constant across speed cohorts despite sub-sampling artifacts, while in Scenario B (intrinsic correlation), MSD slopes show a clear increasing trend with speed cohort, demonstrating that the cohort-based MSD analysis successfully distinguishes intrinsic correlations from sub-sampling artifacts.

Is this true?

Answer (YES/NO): NO